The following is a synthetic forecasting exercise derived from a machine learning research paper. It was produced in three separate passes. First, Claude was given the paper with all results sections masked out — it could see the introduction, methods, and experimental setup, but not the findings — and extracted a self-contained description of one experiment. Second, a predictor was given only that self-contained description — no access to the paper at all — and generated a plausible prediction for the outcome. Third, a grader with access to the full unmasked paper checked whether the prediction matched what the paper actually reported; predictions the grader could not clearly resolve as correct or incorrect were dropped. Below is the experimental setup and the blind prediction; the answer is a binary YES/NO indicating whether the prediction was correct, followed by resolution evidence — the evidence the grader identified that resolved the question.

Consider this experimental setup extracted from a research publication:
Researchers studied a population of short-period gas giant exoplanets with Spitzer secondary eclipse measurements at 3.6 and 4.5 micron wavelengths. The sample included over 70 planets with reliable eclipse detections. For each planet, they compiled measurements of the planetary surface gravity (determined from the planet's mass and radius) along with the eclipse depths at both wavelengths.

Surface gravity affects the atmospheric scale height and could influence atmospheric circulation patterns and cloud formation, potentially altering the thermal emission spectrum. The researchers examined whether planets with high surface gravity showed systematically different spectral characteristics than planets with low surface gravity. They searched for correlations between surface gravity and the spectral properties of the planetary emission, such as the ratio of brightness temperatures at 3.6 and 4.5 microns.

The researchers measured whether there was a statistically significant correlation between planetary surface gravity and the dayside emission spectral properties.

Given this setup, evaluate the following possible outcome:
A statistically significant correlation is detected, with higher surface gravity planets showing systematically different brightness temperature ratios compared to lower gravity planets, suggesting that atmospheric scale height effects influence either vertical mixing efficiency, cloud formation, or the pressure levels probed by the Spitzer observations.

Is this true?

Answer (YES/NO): NO